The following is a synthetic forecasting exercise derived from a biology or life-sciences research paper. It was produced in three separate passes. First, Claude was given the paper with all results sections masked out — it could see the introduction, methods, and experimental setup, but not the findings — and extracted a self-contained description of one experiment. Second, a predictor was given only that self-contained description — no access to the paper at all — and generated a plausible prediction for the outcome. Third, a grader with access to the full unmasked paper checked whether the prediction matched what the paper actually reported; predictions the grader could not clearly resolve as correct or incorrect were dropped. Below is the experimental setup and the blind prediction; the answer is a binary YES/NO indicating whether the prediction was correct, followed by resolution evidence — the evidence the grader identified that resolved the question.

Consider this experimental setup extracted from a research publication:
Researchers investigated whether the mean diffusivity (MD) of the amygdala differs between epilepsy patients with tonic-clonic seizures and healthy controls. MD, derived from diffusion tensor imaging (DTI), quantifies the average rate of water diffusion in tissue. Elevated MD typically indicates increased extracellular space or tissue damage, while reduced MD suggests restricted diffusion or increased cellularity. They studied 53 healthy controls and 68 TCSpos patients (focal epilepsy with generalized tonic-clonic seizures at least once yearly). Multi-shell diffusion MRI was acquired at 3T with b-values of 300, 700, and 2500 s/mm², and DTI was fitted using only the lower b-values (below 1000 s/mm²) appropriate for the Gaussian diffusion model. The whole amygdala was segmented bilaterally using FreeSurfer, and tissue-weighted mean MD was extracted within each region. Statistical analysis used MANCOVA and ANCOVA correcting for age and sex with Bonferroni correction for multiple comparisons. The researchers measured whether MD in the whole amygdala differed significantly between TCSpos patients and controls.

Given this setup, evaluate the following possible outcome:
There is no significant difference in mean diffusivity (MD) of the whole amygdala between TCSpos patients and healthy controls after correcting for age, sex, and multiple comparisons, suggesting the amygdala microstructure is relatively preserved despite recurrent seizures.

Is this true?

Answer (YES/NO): NO